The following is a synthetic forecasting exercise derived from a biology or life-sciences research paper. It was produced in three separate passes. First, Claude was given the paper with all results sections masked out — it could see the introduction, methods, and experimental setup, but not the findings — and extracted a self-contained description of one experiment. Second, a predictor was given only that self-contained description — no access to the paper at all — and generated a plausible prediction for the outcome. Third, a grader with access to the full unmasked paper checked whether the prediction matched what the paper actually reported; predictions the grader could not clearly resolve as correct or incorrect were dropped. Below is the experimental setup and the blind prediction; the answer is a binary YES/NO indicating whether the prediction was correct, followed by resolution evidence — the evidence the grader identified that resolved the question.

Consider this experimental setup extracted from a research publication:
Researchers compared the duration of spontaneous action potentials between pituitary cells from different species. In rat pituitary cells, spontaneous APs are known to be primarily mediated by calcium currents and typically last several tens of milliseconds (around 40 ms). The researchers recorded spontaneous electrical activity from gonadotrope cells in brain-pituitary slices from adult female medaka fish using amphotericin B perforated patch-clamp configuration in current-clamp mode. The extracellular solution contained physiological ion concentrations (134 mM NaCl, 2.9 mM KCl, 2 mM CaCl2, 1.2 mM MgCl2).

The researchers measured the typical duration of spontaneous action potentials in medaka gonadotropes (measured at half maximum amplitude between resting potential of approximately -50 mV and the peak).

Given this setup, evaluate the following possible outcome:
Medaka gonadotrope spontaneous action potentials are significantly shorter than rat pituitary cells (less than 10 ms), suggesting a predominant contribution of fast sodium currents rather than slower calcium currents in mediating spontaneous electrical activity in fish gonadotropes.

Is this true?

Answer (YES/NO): YES